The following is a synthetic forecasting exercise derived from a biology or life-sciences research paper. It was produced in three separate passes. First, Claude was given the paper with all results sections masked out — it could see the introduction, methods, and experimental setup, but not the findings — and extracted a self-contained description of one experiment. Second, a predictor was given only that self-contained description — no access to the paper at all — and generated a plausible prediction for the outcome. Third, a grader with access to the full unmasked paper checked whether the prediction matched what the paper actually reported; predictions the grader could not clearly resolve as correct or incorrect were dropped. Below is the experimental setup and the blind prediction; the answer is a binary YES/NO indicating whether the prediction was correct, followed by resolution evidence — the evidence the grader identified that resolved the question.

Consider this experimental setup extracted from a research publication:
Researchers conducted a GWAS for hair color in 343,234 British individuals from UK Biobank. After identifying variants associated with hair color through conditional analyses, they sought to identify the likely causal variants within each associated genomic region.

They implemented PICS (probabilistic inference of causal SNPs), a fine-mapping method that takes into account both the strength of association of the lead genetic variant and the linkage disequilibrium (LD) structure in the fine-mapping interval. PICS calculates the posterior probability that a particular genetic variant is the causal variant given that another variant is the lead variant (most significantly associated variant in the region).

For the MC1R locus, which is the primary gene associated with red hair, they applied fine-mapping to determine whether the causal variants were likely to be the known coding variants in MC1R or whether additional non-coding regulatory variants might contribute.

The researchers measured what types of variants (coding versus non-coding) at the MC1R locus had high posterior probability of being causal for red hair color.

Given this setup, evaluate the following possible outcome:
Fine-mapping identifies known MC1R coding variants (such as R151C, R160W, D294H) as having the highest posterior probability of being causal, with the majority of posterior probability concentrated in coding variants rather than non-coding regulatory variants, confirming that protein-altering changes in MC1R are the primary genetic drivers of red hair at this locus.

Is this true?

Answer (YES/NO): NO